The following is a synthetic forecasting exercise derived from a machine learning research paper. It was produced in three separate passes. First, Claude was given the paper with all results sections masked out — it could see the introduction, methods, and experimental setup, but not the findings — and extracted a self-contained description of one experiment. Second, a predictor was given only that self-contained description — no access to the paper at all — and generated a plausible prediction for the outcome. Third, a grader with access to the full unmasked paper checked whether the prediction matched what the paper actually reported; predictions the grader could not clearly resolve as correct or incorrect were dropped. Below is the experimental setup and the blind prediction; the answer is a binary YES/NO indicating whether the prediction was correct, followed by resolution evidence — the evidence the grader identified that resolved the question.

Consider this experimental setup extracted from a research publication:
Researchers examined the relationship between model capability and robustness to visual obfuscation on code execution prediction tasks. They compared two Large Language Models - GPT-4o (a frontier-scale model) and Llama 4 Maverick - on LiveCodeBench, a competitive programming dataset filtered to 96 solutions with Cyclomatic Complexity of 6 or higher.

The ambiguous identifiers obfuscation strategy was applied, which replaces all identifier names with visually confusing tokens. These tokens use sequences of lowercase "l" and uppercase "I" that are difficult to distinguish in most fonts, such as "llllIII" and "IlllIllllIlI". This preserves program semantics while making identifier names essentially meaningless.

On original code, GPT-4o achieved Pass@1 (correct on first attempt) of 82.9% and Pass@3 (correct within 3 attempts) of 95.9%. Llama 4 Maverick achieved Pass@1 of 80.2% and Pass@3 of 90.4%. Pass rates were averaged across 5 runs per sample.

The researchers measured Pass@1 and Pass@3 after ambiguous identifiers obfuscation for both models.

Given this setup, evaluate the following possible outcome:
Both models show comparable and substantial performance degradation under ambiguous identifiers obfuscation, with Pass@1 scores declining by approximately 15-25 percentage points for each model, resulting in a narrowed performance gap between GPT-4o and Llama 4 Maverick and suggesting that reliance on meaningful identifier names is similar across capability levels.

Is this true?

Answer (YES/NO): NO